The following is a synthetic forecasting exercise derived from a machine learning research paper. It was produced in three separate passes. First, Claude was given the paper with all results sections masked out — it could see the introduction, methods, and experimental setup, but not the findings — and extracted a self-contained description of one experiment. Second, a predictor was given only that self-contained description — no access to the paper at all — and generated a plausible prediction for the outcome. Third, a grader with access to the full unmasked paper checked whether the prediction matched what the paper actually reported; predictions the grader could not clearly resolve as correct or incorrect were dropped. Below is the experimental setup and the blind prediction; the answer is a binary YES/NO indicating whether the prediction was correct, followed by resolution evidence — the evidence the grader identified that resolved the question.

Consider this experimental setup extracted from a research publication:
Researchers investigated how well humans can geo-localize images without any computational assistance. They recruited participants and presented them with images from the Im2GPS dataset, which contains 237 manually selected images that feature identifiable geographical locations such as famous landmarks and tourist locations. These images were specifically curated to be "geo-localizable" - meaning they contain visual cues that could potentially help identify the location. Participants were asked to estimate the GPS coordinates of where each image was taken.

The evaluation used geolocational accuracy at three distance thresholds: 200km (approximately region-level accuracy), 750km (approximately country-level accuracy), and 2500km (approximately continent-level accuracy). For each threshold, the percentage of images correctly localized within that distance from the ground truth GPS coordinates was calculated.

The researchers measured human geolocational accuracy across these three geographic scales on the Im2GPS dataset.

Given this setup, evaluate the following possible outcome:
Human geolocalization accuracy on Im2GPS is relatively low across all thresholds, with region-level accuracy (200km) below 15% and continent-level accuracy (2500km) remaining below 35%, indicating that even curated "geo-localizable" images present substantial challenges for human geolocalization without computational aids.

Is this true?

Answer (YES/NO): NO